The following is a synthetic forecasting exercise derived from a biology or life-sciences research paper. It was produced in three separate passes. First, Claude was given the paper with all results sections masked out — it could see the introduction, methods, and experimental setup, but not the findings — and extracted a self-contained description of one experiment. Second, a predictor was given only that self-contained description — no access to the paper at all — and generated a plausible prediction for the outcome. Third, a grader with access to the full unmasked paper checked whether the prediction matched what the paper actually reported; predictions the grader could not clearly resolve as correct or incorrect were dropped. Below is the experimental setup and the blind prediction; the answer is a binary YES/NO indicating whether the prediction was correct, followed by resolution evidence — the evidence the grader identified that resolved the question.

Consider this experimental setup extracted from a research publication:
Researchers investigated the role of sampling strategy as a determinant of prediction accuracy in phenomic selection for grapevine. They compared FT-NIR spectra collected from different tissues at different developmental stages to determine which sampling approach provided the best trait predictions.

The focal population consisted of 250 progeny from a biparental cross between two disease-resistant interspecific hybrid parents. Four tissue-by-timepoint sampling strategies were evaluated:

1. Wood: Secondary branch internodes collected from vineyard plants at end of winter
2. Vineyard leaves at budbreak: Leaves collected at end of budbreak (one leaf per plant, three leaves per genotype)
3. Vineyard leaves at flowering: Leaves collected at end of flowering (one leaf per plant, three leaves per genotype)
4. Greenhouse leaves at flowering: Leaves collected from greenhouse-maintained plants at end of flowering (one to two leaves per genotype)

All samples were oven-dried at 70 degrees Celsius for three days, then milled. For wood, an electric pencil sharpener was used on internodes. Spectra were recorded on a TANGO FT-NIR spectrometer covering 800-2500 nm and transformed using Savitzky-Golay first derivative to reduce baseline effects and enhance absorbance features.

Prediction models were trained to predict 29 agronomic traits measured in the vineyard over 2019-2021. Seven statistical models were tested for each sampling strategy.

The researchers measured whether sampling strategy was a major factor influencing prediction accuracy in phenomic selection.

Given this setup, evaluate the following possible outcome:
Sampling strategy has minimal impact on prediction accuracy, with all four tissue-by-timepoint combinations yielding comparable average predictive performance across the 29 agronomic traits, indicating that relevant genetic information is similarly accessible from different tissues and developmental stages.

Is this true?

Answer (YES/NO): NO